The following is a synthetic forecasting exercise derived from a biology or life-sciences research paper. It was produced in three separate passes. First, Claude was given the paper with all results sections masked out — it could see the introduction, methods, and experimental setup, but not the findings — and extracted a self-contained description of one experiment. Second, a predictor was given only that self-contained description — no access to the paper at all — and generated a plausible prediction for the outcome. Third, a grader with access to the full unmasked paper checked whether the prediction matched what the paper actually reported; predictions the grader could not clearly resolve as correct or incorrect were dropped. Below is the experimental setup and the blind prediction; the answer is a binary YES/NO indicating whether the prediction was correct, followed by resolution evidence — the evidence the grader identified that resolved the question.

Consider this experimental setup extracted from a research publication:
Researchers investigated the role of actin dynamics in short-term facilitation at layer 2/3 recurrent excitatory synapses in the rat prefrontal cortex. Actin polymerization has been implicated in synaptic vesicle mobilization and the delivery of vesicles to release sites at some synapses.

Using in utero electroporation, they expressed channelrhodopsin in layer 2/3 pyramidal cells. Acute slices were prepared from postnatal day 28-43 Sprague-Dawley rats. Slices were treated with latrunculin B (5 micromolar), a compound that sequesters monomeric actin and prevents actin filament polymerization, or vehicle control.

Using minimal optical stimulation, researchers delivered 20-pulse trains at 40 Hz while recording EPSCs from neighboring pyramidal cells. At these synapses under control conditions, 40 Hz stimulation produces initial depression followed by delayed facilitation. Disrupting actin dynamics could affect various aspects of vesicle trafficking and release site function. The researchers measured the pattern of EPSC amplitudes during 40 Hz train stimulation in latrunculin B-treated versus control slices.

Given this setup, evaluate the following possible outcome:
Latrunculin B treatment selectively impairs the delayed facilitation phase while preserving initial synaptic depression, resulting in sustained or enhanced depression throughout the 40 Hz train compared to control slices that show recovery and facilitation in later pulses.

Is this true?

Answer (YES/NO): NO